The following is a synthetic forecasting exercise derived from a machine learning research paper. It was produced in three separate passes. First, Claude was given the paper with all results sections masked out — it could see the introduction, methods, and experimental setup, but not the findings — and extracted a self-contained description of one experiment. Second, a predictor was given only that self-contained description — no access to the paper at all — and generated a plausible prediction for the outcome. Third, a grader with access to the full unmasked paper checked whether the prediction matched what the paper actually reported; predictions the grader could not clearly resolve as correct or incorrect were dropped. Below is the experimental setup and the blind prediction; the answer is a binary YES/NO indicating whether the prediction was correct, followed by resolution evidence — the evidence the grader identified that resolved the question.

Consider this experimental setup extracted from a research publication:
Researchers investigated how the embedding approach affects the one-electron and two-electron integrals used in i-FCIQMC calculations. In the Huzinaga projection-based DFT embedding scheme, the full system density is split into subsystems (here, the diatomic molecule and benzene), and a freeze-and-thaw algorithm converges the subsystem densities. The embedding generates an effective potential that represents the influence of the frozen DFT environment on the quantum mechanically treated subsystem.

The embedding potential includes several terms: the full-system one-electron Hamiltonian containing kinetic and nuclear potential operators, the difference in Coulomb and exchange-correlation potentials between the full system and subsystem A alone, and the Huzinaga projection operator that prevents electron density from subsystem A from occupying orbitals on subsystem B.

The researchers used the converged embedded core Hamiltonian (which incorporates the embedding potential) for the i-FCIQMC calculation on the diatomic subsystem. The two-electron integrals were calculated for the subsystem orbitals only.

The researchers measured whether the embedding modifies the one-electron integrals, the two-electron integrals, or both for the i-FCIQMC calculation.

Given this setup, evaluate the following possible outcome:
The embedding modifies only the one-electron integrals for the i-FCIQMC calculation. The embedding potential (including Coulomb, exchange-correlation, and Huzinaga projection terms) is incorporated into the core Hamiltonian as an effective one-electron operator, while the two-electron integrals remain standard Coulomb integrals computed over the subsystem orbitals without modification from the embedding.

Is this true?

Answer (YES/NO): YES